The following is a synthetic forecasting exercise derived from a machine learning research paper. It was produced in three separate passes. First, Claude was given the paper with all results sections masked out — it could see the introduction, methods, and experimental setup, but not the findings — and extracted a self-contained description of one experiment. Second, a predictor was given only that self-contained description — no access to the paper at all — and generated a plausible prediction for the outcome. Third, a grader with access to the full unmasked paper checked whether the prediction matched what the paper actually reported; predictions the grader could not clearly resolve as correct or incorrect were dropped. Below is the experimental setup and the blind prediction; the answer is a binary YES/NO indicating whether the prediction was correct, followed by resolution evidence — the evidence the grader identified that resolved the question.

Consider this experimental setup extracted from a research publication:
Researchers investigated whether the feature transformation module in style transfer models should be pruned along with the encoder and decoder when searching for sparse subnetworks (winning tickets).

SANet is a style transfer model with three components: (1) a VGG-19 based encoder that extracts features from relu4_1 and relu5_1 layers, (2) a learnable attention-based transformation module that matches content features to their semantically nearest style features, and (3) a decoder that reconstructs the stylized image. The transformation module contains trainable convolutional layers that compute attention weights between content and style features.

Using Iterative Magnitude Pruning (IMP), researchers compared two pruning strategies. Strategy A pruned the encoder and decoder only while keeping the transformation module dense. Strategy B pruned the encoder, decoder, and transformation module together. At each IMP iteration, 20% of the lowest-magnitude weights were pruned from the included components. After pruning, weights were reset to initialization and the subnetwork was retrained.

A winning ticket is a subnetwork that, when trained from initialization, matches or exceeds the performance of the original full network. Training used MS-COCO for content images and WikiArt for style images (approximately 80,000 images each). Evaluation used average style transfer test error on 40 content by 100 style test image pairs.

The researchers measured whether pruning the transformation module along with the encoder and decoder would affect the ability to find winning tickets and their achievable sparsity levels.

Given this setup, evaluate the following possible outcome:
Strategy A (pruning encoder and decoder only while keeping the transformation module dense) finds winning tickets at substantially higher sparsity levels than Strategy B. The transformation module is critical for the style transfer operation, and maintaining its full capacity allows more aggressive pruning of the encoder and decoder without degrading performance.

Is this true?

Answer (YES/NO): NO